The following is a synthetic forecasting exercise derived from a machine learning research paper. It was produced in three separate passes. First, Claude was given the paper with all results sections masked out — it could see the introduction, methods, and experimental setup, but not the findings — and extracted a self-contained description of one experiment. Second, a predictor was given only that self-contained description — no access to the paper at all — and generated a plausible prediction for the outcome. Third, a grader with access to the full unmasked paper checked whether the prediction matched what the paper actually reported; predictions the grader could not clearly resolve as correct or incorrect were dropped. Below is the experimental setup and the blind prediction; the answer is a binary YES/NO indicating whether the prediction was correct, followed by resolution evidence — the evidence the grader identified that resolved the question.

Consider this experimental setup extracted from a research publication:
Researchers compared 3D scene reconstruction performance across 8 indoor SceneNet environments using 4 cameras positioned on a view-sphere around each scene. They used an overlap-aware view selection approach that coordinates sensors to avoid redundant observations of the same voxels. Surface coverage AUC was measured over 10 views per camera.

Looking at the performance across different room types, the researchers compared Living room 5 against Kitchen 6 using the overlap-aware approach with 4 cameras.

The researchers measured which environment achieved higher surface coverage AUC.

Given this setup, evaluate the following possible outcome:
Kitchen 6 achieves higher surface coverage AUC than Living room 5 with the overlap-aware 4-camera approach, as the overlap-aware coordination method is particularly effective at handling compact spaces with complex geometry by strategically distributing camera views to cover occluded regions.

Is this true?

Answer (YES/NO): YES